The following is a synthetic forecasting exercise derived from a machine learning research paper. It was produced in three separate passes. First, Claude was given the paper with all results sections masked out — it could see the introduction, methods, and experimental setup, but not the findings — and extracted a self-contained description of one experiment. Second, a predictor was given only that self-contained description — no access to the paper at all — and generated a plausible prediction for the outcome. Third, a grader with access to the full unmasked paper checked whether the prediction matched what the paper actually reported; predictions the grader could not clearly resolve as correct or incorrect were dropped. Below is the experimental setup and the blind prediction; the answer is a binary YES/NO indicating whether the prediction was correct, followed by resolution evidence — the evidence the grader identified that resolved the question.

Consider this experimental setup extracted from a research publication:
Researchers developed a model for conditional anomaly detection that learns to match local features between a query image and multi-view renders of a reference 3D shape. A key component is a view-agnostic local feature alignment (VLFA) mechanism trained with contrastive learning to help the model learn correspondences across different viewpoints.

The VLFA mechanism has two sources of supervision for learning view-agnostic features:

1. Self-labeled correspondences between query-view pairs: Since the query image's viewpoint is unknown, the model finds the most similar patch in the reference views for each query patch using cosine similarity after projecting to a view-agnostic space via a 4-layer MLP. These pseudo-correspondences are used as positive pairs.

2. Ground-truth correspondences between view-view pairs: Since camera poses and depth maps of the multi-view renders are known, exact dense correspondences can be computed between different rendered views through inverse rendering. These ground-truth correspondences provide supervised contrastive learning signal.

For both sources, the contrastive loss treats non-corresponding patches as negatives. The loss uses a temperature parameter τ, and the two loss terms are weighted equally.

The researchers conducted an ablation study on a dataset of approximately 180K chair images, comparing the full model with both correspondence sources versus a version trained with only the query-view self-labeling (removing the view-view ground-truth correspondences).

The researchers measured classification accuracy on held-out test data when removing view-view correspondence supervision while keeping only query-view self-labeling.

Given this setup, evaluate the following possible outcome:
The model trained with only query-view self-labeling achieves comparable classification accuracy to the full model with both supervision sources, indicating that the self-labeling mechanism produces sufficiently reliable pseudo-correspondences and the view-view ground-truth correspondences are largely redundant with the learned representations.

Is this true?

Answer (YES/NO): NO